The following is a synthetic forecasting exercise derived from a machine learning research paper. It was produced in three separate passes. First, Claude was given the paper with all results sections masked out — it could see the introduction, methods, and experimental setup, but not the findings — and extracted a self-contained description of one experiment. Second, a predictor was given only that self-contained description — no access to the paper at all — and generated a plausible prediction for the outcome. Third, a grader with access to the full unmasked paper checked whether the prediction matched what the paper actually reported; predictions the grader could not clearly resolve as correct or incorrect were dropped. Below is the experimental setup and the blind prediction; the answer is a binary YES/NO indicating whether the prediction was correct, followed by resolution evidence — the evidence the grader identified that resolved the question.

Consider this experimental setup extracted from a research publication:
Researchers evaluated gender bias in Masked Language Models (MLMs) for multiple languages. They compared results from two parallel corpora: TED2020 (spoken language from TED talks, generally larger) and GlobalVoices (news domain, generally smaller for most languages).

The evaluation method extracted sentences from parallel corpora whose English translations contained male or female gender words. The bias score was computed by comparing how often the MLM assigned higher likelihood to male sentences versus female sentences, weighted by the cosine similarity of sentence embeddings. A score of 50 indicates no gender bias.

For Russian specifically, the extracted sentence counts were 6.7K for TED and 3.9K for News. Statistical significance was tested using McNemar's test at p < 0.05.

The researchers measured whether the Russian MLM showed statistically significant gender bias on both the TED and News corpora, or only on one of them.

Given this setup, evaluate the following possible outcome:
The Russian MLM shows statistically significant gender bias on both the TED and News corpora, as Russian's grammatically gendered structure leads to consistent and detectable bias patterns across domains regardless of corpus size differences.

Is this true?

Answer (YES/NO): NO